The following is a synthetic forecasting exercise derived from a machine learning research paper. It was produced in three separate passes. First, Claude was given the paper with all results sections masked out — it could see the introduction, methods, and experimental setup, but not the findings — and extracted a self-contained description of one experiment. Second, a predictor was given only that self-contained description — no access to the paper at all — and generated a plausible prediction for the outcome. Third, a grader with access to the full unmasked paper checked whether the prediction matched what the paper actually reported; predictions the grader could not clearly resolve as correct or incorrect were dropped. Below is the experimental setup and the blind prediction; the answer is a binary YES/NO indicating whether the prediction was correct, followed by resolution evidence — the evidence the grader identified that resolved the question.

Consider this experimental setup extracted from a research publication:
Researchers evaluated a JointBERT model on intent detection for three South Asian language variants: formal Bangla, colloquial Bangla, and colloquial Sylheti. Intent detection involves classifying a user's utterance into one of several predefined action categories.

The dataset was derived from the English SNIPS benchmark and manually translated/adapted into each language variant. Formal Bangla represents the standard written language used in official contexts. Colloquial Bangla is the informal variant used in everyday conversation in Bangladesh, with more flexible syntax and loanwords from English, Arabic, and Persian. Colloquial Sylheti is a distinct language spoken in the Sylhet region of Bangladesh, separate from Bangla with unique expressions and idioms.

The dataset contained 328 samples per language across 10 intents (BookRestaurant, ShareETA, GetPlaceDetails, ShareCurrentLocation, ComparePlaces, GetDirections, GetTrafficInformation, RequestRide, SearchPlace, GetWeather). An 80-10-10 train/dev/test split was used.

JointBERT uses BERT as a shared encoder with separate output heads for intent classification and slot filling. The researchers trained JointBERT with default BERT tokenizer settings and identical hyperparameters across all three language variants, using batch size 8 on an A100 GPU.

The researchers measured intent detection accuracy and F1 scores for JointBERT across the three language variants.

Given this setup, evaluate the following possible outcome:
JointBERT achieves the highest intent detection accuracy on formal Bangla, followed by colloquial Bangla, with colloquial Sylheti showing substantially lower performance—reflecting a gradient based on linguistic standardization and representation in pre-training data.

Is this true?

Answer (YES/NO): NO